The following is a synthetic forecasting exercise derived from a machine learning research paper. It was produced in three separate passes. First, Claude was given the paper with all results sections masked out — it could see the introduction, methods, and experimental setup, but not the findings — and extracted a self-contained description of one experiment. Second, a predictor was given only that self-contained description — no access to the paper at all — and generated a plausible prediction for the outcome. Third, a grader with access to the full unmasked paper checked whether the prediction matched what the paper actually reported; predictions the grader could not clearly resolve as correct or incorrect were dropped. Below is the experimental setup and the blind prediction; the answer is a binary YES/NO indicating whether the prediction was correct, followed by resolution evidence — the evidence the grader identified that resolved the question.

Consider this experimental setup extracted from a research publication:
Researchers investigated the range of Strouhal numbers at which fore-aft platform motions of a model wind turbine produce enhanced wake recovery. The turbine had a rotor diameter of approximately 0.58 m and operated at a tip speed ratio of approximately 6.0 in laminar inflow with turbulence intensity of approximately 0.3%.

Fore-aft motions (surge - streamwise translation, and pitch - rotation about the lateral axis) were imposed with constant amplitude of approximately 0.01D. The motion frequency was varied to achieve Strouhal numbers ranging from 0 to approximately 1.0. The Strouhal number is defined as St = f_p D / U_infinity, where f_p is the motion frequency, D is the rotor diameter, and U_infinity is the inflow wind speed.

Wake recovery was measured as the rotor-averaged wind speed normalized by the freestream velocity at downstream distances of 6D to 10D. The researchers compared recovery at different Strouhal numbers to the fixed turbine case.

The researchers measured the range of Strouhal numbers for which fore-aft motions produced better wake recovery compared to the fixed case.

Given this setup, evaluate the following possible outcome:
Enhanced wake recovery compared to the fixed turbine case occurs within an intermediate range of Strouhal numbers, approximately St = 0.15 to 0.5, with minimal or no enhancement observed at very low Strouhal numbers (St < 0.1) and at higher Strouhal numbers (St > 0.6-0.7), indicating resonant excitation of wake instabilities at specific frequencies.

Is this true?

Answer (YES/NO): NO